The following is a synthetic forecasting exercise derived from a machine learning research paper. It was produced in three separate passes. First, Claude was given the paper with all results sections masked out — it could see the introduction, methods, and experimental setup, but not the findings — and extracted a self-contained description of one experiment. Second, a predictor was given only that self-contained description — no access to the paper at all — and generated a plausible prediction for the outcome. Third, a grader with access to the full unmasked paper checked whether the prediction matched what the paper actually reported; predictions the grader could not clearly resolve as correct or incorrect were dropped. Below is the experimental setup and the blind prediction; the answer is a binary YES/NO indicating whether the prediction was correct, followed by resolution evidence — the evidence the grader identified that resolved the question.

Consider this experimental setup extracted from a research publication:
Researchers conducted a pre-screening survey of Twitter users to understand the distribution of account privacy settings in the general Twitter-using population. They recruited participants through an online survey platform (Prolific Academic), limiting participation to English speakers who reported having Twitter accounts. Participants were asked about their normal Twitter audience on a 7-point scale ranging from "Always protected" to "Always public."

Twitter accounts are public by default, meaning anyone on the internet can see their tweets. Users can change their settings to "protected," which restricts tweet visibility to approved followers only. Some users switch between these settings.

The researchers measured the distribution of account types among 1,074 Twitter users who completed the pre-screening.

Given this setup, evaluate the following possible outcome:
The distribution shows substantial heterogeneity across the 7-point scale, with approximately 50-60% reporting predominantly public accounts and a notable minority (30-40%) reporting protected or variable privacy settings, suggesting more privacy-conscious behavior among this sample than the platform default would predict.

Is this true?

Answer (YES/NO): NO